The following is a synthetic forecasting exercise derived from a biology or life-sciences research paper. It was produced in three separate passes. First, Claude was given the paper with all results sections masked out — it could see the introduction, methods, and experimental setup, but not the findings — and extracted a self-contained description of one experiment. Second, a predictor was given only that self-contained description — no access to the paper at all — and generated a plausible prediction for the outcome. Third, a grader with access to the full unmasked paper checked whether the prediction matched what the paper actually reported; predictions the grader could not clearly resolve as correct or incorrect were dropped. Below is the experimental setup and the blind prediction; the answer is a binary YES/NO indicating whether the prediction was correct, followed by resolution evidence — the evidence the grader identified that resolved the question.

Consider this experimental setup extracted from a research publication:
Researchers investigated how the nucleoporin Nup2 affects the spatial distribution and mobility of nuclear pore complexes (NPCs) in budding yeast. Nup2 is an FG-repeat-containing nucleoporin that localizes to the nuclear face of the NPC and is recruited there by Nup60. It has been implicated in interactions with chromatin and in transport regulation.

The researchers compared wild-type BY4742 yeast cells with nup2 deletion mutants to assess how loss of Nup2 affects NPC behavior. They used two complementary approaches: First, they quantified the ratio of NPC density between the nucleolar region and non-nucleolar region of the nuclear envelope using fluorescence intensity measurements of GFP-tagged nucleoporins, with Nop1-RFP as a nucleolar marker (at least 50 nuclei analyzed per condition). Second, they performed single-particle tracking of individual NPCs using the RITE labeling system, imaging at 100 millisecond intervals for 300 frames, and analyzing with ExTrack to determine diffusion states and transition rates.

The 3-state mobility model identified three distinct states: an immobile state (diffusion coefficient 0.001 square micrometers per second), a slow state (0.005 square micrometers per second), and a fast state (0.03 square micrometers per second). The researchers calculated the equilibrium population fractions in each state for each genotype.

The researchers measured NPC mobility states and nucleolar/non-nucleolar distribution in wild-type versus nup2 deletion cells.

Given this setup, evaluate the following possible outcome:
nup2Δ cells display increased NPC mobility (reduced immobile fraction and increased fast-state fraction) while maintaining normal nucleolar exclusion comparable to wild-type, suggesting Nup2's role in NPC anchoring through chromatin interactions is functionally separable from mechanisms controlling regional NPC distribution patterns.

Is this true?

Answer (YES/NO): NO